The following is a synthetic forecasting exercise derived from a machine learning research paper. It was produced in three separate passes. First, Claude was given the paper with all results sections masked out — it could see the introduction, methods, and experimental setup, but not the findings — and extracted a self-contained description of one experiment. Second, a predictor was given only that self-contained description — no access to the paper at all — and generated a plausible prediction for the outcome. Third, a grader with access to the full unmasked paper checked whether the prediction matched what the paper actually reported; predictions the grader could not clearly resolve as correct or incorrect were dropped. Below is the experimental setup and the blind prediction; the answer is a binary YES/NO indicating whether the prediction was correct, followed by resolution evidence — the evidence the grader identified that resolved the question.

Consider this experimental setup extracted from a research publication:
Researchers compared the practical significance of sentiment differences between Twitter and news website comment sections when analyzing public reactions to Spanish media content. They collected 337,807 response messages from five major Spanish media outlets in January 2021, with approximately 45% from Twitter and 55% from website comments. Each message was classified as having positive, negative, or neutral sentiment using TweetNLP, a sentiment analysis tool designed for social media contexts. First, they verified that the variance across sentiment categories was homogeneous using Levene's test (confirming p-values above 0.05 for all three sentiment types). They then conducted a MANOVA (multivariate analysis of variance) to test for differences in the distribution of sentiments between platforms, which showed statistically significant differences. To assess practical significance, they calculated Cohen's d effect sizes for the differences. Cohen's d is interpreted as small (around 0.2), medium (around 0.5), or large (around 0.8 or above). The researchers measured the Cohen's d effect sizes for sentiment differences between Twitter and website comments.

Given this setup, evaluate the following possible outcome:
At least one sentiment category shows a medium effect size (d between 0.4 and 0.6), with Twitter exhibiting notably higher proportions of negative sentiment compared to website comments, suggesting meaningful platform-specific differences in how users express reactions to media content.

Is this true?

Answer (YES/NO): NO